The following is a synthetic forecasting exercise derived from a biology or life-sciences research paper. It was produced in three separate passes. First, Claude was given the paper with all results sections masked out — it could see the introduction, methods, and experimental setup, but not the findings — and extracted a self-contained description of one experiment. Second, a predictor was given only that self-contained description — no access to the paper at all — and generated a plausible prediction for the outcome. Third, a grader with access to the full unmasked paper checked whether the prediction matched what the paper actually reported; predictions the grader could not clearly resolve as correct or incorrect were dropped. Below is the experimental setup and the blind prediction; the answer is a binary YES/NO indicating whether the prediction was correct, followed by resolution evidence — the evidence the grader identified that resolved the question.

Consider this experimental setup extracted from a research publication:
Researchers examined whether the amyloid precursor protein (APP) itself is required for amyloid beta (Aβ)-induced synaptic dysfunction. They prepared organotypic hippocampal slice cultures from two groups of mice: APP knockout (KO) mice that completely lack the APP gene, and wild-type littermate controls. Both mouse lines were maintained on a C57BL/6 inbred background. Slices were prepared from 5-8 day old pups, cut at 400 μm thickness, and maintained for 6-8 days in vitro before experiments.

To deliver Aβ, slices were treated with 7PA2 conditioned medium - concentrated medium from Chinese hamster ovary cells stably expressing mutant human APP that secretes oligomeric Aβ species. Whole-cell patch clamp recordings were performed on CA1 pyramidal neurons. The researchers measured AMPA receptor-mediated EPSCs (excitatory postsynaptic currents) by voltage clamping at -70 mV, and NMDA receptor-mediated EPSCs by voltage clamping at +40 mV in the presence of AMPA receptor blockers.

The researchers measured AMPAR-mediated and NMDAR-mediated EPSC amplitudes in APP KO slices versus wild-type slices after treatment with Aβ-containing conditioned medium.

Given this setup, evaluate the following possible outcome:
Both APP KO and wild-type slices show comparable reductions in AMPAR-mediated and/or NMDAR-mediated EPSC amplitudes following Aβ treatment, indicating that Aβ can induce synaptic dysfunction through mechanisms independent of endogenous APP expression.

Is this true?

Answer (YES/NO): NO